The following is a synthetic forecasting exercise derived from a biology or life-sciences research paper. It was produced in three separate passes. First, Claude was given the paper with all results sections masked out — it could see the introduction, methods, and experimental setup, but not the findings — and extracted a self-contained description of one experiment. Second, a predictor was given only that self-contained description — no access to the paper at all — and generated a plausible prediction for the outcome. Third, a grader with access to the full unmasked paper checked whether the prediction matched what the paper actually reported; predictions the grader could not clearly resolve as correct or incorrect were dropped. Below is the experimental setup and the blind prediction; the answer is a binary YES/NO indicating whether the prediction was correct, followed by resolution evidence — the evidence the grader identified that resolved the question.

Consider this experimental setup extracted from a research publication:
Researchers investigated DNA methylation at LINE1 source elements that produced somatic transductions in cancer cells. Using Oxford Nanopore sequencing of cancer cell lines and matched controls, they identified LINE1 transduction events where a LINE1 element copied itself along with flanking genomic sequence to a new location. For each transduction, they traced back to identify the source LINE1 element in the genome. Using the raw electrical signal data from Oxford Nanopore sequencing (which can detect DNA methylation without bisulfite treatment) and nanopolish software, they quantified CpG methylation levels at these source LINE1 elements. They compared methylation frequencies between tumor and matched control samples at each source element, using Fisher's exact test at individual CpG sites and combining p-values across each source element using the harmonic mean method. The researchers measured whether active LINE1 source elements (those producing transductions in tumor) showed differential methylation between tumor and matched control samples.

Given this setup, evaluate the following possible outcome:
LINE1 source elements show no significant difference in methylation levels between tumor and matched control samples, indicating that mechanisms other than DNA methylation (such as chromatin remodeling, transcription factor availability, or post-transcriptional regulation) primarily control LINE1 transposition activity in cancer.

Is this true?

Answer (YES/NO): NO